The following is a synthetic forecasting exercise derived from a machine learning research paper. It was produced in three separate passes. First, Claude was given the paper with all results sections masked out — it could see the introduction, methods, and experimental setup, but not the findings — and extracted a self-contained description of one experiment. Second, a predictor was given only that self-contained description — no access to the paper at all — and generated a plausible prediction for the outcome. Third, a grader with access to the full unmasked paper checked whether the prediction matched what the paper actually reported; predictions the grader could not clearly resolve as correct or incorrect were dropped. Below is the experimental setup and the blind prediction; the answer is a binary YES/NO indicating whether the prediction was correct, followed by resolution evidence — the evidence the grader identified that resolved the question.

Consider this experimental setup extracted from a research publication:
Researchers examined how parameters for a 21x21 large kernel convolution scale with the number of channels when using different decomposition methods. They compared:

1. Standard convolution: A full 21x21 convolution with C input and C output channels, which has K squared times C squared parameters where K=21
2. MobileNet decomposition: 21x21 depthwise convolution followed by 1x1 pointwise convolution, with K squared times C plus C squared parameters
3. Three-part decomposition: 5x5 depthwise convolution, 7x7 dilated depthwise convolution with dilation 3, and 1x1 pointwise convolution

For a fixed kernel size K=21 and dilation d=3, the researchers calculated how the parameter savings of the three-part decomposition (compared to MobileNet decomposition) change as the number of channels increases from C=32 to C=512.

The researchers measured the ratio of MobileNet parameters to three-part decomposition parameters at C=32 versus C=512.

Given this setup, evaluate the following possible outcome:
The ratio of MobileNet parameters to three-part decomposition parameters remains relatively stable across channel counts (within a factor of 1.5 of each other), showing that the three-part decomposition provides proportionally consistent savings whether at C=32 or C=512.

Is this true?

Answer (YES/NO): NO